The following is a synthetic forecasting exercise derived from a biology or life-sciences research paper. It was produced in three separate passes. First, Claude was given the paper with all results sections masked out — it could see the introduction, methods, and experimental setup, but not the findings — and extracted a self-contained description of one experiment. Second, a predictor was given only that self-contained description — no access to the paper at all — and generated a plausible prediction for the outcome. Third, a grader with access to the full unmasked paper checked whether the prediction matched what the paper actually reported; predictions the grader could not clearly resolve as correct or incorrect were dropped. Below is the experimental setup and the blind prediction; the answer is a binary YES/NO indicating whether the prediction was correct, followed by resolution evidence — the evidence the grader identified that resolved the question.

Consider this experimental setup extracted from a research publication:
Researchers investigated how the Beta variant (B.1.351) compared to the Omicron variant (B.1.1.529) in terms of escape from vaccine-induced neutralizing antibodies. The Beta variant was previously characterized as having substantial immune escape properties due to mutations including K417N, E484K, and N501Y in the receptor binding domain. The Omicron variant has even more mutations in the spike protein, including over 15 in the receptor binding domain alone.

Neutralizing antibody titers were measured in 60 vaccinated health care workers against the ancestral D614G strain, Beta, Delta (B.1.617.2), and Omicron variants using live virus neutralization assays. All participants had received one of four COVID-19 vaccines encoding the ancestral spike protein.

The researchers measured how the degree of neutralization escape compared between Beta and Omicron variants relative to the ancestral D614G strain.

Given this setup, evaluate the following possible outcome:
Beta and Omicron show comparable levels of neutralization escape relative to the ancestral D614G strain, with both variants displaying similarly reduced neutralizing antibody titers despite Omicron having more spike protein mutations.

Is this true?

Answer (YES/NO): NO